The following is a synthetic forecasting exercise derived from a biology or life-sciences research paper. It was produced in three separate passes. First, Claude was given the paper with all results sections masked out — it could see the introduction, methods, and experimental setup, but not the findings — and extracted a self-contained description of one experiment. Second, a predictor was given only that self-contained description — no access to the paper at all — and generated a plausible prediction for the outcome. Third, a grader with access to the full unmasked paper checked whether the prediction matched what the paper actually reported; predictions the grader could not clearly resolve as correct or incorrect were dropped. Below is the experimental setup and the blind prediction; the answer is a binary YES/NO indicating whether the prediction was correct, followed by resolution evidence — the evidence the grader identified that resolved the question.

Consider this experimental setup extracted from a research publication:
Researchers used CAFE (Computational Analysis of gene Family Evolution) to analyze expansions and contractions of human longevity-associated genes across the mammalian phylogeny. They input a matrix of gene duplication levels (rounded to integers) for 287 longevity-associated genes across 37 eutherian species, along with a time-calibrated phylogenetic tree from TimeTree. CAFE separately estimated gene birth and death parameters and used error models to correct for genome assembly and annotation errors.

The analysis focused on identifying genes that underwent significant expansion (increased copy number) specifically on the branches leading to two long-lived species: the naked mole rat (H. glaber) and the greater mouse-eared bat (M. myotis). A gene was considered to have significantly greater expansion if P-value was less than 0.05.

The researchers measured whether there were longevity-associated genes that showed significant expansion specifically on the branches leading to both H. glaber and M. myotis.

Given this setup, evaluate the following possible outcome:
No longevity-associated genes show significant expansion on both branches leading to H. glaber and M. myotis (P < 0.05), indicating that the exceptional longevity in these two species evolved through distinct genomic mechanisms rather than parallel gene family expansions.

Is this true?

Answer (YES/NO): NO